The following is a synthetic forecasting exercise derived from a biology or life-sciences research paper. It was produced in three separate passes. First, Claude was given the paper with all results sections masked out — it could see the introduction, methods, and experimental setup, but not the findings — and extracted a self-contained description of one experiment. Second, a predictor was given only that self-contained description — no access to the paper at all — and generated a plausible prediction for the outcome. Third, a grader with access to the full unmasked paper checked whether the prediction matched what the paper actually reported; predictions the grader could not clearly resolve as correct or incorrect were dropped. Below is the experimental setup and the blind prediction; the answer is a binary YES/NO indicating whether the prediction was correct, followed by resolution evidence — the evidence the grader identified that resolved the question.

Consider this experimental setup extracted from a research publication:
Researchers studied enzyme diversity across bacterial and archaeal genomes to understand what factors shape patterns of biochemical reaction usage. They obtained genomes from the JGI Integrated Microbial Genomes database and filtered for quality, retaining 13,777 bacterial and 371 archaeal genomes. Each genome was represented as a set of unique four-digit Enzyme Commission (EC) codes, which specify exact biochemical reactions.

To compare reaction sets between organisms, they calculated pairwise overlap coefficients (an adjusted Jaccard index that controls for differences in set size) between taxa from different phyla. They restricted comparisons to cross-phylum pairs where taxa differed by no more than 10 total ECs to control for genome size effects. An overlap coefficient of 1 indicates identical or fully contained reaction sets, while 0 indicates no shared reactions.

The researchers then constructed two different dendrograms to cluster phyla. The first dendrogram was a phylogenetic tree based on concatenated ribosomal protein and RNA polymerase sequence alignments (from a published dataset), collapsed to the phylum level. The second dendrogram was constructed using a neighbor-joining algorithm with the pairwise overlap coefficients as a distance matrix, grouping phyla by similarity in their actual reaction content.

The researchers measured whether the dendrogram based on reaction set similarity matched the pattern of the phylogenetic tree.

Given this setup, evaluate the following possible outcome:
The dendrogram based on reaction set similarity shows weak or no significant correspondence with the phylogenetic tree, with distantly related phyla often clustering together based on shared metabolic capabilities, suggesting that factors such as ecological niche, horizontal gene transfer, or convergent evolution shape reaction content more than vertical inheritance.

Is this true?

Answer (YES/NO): YES